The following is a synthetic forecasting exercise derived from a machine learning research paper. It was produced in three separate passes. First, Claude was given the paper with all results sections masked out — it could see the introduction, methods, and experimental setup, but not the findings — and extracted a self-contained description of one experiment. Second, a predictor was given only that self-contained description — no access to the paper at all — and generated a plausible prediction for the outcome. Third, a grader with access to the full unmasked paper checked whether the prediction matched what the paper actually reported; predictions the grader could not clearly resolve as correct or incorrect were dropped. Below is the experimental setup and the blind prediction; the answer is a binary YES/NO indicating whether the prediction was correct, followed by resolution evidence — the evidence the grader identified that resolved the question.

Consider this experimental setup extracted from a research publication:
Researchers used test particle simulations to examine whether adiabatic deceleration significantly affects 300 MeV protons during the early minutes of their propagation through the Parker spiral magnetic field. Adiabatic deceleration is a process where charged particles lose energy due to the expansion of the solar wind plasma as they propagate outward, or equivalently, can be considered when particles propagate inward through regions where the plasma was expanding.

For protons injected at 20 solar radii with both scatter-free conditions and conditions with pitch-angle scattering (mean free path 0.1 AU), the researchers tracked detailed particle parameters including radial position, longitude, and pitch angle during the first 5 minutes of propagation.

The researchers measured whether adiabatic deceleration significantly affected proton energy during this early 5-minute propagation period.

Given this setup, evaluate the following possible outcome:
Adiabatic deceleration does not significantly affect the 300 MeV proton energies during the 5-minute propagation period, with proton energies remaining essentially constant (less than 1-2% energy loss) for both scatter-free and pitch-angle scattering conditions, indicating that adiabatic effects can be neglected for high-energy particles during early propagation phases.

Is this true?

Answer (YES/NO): YES